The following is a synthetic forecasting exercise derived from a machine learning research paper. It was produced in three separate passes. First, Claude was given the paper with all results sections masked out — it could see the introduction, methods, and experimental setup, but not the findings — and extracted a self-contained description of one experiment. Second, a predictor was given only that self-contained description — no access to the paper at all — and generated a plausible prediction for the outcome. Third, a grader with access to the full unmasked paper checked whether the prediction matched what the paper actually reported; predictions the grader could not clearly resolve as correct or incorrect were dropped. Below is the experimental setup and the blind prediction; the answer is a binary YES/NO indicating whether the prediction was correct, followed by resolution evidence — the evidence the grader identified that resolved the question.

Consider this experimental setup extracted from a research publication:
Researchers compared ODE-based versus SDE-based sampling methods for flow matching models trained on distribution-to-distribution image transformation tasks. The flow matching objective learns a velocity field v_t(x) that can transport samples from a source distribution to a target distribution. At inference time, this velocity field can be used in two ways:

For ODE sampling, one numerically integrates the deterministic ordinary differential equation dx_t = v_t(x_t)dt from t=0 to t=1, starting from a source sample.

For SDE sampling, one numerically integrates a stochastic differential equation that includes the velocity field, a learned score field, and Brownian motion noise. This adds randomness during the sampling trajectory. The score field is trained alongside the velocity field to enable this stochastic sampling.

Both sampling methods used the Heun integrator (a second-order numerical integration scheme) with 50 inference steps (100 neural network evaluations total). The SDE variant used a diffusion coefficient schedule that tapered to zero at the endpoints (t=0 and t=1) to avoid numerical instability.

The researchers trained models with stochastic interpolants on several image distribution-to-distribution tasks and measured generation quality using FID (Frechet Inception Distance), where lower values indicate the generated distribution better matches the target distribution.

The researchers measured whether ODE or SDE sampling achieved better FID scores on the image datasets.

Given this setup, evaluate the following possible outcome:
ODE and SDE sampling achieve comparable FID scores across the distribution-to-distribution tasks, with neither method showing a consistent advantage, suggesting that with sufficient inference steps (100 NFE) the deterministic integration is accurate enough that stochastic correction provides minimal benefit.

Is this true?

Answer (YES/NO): NO